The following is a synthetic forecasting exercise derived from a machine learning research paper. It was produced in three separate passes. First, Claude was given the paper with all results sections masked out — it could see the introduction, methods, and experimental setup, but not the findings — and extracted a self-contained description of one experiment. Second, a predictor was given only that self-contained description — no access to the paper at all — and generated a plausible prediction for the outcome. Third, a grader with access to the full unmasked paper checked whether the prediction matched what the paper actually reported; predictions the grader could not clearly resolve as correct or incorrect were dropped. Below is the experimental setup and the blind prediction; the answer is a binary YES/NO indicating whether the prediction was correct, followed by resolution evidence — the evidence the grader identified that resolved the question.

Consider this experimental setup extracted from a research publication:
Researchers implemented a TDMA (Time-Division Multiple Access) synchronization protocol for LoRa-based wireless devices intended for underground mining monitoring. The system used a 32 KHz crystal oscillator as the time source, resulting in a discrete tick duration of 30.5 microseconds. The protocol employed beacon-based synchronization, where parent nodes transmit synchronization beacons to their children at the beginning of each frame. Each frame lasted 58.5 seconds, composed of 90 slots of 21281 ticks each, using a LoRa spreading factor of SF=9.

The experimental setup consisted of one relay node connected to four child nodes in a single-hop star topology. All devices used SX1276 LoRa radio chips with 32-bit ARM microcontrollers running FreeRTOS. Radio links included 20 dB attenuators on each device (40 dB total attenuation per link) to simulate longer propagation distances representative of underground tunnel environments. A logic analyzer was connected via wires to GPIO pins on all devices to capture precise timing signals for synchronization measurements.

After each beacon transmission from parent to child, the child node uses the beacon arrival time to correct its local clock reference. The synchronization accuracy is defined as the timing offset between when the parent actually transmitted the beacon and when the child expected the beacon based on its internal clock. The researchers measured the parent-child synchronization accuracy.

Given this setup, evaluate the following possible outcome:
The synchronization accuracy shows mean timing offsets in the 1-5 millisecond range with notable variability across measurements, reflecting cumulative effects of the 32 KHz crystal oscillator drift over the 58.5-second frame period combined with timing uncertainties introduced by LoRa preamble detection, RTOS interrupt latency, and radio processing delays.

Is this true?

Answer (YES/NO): NO